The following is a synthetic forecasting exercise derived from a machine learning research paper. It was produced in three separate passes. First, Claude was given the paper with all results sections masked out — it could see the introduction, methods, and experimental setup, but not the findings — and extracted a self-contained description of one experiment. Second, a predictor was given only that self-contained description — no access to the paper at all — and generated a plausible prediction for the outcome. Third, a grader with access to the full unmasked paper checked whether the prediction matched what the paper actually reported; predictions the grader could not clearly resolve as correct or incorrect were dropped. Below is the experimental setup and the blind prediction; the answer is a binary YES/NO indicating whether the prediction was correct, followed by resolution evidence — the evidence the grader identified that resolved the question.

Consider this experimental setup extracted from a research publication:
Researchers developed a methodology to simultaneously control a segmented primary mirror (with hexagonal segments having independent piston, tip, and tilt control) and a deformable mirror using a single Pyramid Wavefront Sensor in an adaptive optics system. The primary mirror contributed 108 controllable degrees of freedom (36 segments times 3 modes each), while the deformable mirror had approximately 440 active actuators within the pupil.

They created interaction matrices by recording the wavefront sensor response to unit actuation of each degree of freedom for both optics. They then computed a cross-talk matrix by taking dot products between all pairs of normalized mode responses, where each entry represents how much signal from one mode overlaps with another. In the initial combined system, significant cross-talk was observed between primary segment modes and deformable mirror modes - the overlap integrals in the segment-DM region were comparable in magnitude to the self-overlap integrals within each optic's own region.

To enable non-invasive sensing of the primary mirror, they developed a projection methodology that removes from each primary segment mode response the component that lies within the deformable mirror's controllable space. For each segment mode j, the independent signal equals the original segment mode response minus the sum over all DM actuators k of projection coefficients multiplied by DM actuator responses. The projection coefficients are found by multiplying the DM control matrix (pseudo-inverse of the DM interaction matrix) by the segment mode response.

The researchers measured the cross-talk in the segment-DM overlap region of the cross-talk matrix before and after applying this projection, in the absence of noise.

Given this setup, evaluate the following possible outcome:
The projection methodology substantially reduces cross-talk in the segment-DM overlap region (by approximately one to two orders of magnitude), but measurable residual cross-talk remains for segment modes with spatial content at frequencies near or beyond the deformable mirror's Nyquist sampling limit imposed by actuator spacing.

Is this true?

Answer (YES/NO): NO